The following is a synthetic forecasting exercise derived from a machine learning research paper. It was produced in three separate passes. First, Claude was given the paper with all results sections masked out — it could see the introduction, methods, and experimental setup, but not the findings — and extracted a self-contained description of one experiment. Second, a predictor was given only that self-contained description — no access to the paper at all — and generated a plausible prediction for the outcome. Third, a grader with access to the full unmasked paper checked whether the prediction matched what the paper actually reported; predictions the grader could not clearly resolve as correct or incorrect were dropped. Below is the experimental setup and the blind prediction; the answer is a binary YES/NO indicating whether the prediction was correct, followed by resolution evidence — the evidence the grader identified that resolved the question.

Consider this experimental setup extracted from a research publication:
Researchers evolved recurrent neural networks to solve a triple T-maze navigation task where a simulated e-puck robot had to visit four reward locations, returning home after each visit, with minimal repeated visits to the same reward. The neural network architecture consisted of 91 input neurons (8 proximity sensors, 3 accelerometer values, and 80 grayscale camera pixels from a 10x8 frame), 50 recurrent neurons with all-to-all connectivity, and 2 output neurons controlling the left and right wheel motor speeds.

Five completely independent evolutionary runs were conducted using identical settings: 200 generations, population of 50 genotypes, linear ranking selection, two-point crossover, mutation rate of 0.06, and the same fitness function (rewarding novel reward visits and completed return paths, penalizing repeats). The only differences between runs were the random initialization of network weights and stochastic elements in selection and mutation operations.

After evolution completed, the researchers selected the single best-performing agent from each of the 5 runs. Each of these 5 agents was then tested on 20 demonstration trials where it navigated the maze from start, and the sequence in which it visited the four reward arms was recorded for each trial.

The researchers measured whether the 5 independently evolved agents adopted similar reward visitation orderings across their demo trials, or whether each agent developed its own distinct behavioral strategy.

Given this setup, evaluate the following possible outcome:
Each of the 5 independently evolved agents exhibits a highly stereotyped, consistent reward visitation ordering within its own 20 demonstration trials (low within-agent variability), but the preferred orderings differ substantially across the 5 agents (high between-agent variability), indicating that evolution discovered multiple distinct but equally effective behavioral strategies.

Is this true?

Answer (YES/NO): NO